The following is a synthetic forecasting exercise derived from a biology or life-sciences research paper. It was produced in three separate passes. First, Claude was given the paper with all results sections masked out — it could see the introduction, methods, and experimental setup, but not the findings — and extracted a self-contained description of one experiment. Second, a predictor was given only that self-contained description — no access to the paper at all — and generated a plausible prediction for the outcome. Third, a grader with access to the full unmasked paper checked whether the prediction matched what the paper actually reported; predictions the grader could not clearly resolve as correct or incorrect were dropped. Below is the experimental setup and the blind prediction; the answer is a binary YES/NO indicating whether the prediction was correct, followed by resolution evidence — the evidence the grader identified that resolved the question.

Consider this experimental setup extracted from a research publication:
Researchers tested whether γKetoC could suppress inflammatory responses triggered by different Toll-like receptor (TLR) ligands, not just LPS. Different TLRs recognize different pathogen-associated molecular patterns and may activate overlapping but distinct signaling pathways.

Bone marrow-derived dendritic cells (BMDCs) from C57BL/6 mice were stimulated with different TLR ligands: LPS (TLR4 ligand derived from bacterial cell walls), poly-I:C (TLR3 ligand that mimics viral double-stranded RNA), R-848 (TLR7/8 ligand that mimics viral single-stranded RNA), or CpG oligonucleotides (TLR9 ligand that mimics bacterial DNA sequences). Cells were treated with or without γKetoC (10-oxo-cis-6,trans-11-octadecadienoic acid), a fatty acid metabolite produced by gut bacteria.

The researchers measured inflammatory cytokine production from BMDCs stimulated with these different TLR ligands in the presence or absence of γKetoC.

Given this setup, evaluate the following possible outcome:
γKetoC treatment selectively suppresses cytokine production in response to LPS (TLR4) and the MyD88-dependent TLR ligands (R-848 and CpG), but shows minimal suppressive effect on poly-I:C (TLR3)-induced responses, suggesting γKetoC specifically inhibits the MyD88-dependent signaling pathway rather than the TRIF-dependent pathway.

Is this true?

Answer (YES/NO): NO